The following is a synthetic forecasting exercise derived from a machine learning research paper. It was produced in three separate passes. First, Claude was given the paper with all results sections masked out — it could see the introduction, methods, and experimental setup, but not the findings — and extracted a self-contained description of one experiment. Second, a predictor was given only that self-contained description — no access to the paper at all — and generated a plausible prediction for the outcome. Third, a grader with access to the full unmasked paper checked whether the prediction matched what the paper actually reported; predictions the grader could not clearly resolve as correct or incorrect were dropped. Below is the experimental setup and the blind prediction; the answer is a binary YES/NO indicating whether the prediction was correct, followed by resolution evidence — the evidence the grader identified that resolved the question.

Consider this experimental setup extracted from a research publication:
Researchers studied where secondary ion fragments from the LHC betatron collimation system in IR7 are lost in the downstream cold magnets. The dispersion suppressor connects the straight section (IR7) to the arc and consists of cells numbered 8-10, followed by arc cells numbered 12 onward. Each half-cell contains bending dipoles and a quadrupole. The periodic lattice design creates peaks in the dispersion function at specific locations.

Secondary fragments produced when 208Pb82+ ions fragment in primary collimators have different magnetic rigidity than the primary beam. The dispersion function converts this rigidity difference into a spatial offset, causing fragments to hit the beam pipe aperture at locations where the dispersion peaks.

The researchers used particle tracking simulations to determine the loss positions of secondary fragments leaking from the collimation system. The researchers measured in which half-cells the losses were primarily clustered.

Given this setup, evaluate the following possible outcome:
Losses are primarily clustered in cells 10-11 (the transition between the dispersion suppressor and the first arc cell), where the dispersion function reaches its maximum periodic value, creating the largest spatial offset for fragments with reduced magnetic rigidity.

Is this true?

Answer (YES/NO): NO